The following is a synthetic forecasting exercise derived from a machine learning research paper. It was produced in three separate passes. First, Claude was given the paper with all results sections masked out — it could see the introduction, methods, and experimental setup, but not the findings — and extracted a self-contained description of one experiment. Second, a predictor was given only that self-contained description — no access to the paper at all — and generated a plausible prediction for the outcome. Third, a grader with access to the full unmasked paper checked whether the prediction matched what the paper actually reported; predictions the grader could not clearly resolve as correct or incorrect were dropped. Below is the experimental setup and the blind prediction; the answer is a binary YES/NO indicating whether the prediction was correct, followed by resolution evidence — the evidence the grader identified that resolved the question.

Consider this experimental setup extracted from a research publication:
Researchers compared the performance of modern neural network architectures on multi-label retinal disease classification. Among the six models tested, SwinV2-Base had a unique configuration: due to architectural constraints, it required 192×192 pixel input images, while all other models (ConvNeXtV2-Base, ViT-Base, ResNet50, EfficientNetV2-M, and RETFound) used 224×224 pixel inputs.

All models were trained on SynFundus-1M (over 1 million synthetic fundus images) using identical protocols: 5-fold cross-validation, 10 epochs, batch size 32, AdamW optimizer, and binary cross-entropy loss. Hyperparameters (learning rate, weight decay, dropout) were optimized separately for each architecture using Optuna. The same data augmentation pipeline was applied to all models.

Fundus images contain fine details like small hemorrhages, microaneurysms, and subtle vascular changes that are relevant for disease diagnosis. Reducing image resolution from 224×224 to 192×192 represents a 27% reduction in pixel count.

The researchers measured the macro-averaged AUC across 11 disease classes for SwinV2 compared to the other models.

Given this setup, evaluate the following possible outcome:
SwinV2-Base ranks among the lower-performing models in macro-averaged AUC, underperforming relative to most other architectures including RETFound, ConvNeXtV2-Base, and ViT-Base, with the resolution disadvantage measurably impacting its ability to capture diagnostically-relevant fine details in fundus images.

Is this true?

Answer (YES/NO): NO